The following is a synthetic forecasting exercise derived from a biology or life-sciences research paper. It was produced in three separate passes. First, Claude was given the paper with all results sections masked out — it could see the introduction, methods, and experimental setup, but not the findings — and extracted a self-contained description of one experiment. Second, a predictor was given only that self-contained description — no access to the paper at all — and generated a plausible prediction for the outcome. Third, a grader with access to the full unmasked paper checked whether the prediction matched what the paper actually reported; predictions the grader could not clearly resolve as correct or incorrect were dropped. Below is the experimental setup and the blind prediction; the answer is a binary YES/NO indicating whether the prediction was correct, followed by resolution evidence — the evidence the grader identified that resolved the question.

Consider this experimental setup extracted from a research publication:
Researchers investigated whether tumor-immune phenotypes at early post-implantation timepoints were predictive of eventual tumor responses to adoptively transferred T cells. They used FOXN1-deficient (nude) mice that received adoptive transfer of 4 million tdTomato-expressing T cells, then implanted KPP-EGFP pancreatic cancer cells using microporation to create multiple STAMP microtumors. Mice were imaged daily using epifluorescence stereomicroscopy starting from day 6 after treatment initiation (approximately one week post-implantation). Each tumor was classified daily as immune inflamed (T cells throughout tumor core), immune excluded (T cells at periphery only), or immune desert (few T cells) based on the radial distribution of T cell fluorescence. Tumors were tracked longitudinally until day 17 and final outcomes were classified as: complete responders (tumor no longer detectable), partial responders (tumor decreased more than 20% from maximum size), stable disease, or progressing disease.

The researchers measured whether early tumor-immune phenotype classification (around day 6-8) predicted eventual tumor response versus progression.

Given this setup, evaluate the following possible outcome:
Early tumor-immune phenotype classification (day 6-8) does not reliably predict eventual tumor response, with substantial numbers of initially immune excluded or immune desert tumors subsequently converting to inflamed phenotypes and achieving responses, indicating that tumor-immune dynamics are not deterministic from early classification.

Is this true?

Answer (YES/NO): NO